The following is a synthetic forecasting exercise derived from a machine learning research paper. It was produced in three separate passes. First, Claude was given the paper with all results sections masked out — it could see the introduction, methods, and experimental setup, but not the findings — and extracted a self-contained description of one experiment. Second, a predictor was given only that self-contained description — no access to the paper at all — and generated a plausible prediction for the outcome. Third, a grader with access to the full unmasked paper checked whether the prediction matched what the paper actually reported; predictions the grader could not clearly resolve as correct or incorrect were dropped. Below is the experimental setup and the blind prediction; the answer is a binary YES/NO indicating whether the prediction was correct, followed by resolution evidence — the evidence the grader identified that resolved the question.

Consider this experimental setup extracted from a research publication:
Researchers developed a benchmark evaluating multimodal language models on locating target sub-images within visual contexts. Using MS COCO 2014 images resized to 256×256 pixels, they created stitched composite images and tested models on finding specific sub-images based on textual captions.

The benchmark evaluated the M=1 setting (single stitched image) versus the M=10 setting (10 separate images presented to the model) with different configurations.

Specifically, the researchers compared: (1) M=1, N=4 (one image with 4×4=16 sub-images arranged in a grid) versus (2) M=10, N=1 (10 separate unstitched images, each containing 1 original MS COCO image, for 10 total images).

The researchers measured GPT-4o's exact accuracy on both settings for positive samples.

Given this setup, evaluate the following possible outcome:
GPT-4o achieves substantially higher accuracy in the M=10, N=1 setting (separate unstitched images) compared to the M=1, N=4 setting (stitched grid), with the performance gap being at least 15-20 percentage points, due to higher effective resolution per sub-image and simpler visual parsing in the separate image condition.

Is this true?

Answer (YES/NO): NO